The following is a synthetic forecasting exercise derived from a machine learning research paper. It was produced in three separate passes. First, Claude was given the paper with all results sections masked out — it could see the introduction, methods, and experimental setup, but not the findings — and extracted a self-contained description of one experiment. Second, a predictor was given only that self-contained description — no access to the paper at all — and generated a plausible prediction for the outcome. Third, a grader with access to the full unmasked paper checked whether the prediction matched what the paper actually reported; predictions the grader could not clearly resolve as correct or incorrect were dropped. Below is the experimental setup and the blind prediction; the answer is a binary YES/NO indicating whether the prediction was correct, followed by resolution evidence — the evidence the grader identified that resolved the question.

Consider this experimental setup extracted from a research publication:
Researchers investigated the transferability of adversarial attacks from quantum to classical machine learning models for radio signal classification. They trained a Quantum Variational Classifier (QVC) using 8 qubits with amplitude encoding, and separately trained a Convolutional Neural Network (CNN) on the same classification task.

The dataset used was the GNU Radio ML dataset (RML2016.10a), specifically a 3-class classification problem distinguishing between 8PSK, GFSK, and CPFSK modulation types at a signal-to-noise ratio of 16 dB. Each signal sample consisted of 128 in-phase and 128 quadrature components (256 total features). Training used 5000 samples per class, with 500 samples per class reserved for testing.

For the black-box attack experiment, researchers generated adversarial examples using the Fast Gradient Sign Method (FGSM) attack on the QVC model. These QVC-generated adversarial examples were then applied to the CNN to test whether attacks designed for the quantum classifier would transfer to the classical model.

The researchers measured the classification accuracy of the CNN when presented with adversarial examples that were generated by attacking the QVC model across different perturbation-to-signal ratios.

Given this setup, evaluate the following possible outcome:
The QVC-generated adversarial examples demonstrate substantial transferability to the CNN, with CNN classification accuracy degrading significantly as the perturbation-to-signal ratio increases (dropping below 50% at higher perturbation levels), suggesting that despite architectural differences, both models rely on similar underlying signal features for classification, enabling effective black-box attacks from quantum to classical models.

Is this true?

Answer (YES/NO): YES